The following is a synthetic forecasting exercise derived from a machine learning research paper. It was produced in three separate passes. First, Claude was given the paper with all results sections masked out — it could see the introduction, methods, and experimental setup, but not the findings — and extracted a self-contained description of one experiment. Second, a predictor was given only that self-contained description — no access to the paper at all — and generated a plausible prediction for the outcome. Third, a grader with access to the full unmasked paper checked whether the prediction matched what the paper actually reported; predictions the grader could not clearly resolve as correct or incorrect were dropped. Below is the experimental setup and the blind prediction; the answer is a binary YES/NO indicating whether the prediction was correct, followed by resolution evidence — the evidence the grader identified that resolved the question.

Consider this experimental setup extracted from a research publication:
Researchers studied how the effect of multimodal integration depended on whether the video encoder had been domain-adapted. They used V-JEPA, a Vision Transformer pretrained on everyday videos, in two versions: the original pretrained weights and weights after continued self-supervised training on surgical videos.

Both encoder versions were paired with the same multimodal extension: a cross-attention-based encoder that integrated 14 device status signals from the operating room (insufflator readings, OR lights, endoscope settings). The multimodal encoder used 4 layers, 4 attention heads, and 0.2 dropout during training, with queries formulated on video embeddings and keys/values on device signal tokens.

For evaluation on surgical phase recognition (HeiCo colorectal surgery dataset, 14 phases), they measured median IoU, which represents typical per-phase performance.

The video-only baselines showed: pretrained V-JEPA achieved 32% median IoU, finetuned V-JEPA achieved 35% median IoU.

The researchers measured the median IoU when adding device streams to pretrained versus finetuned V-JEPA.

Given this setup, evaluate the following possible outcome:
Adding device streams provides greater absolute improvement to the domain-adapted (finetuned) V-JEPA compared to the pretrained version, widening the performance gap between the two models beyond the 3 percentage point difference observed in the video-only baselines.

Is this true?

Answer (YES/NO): YES